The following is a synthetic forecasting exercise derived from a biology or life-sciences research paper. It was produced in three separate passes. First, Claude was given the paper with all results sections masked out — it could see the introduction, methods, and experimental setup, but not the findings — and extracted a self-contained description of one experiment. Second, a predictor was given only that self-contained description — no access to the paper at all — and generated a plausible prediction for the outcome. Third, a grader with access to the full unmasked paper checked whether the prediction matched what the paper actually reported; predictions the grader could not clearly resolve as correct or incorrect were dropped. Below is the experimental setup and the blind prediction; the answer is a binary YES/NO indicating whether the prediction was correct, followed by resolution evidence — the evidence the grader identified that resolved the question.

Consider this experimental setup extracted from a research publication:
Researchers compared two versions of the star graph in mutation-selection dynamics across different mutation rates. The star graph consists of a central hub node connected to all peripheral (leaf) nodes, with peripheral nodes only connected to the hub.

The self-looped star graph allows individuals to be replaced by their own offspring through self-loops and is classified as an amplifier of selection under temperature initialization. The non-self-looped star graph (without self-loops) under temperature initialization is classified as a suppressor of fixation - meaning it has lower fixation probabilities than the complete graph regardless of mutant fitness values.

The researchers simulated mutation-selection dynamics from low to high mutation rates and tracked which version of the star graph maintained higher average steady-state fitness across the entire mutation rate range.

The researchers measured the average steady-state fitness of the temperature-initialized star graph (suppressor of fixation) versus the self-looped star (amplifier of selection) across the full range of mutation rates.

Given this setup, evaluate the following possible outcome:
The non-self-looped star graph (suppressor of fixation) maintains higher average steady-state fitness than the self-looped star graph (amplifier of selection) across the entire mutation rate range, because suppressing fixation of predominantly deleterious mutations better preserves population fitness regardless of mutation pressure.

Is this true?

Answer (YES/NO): NO